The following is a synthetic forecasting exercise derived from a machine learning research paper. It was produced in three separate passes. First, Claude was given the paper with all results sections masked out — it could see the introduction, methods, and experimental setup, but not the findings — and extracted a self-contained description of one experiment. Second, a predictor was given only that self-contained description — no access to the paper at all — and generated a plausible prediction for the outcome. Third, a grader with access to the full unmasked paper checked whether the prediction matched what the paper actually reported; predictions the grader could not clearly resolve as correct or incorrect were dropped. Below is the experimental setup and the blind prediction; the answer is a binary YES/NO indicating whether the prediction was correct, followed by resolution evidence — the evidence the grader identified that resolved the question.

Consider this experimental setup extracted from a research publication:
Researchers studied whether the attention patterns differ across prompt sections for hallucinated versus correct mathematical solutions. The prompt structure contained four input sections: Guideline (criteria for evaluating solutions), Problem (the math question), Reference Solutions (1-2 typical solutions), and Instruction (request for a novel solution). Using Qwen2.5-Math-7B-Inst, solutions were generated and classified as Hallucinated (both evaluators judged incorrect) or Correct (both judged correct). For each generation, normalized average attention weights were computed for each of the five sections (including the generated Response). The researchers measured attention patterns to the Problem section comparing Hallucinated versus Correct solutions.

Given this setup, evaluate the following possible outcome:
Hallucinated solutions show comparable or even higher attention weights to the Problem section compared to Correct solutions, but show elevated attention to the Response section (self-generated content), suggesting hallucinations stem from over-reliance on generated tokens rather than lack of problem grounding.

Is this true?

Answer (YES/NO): NO